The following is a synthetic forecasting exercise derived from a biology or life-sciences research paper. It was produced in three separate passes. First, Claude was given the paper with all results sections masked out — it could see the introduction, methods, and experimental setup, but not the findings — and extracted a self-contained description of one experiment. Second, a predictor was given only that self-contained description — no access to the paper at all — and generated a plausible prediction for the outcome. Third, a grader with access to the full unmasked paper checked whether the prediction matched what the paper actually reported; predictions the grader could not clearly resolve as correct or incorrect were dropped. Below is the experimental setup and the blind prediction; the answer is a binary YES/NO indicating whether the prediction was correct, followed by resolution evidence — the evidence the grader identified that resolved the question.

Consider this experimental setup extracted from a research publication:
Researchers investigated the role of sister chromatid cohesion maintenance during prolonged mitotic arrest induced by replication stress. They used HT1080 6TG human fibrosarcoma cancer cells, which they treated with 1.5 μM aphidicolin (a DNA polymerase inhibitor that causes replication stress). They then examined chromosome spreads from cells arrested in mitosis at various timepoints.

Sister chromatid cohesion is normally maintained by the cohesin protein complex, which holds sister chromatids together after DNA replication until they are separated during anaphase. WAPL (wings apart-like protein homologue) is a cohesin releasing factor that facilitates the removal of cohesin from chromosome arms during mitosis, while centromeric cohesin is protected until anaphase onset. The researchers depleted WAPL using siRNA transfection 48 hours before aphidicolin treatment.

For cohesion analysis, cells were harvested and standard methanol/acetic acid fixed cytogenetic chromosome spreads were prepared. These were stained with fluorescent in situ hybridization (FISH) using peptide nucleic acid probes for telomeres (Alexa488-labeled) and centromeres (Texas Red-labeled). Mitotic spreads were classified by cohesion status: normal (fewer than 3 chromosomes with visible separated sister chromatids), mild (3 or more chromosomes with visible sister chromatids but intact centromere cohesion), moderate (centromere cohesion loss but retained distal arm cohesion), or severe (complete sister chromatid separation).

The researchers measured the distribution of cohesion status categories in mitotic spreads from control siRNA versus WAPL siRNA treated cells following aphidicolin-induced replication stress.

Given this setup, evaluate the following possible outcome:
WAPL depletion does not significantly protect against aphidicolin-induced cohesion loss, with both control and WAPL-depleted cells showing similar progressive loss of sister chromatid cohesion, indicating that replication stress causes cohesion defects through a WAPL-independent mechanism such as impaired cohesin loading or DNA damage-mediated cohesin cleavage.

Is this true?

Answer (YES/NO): NO